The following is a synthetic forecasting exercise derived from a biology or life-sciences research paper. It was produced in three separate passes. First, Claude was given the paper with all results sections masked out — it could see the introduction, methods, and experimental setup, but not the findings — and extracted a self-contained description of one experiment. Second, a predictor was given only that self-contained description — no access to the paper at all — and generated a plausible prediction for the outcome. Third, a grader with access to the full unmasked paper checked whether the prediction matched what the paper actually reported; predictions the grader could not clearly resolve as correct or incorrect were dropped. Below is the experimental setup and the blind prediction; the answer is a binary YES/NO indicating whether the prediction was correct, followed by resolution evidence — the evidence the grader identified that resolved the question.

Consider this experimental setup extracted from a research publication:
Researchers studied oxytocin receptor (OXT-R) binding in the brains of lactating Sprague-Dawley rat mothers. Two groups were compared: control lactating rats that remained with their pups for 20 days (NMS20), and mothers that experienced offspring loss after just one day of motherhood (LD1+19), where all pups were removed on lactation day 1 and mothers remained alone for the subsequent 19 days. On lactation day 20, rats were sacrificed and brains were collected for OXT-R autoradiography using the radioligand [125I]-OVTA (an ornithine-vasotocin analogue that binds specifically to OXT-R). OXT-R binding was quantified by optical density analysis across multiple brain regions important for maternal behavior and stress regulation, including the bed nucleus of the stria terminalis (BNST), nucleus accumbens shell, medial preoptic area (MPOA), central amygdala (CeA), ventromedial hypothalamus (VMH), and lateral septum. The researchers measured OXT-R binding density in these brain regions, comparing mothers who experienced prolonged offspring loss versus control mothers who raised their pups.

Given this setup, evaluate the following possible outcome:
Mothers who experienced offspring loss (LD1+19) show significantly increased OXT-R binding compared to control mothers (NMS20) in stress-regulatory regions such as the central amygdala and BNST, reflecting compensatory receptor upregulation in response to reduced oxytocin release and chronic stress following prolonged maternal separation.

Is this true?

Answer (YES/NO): NO